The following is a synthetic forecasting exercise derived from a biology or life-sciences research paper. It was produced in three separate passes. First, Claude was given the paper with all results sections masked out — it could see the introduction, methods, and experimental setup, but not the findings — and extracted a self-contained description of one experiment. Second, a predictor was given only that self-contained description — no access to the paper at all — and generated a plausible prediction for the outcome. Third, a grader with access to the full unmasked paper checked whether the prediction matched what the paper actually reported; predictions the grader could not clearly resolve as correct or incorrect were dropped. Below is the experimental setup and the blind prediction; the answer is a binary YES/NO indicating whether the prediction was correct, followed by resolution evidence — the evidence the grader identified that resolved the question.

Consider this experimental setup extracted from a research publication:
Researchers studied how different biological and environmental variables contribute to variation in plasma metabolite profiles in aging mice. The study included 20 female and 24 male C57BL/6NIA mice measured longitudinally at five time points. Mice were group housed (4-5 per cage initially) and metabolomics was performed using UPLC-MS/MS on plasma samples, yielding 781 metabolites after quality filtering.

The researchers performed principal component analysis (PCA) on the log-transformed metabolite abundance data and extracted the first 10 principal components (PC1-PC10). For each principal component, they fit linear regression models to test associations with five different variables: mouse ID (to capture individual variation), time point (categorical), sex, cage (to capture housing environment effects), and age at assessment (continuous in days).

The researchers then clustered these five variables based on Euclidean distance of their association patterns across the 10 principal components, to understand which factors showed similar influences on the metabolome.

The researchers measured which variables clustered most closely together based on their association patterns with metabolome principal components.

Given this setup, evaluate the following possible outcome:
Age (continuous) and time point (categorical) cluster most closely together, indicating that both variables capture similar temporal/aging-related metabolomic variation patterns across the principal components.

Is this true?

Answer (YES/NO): NO